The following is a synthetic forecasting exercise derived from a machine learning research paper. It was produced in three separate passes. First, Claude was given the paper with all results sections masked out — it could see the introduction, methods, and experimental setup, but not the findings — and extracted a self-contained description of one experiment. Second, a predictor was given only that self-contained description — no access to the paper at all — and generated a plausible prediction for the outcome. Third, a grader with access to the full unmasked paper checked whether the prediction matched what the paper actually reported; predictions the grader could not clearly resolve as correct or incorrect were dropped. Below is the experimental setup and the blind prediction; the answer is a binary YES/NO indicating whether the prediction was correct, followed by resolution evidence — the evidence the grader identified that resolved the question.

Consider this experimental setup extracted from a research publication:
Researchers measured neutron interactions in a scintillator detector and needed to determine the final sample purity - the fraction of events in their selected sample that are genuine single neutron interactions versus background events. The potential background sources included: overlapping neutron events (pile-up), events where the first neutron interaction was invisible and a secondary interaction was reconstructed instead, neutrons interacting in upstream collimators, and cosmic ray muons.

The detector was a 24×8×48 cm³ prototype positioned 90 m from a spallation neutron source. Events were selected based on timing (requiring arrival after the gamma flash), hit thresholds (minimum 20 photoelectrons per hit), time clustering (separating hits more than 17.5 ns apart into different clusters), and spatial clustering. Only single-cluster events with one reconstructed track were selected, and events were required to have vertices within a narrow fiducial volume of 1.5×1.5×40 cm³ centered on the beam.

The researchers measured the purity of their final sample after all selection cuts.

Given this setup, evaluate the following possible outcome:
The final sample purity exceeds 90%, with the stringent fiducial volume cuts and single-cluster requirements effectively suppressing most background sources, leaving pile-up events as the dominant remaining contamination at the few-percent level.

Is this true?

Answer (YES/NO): NO